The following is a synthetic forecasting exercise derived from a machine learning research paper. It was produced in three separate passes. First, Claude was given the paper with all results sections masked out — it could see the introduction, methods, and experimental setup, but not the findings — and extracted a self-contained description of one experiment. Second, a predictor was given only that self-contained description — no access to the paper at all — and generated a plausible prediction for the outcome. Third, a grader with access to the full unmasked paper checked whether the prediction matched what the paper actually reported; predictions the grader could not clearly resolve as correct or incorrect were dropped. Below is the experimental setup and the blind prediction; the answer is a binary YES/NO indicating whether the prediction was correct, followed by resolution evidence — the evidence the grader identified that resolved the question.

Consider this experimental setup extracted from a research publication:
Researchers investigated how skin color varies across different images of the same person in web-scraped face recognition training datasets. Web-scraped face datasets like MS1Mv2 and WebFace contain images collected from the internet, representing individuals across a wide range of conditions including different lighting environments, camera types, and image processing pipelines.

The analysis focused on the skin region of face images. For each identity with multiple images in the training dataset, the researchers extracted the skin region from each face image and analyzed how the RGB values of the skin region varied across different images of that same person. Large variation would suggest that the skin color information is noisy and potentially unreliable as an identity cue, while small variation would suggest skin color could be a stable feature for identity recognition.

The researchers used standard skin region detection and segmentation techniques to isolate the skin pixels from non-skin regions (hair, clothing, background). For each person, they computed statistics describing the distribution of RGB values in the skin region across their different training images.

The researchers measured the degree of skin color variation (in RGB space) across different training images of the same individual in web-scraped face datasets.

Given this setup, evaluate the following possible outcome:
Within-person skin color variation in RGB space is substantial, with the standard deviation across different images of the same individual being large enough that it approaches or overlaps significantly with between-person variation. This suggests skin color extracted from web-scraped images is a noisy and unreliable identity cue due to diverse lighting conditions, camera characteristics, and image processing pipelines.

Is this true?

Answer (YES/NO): YES